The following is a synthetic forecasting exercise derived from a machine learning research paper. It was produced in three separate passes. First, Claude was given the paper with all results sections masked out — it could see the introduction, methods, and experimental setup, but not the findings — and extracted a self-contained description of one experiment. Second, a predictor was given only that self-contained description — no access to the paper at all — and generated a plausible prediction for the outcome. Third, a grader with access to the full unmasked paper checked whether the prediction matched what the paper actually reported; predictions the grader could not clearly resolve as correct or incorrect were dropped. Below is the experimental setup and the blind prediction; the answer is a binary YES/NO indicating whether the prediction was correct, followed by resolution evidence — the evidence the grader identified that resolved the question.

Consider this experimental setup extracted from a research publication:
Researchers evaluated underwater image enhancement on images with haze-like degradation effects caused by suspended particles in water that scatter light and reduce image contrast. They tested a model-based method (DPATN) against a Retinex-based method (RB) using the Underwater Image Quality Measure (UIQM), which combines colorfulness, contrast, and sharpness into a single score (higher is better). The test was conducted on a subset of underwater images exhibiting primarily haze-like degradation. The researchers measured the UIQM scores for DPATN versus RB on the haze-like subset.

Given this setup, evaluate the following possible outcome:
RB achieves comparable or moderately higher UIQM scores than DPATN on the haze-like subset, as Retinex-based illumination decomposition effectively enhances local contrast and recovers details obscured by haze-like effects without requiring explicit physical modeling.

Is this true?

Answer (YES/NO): NO